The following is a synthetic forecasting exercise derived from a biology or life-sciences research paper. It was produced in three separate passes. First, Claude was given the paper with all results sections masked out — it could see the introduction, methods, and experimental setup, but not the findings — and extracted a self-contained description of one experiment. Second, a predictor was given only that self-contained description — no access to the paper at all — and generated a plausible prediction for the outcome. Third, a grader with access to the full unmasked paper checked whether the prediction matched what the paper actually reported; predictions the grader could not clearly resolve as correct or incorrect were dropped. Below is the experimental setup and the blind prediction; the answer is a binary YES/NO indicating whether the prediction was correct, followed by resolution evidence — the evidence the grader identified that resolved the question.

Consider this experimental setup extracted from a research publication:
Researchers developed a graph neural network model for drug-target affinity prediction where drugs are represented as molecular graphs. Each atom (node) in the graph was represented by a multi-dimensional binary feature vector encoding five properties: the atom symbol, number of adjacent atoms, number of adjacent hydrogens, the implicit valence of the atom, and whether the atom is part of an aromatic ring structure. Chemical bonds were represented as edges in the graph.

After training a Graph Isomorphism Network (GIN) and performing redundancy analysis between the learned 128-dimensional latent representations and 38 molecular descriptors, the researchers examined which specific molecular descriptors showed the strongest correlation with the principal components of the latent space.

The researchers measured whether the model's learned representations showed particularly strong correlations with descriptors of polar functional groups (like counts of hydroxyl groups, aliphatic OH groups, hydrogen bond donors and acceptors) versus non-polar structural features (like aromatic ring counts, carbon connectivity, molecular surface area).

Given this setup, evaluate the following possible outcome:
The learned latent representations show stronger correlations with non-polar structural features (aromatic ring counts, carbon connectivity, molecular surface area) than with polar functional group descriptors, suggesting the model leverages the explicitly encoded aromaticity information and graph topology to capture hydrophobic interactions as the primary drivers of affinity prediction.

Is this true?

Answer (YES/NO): NO